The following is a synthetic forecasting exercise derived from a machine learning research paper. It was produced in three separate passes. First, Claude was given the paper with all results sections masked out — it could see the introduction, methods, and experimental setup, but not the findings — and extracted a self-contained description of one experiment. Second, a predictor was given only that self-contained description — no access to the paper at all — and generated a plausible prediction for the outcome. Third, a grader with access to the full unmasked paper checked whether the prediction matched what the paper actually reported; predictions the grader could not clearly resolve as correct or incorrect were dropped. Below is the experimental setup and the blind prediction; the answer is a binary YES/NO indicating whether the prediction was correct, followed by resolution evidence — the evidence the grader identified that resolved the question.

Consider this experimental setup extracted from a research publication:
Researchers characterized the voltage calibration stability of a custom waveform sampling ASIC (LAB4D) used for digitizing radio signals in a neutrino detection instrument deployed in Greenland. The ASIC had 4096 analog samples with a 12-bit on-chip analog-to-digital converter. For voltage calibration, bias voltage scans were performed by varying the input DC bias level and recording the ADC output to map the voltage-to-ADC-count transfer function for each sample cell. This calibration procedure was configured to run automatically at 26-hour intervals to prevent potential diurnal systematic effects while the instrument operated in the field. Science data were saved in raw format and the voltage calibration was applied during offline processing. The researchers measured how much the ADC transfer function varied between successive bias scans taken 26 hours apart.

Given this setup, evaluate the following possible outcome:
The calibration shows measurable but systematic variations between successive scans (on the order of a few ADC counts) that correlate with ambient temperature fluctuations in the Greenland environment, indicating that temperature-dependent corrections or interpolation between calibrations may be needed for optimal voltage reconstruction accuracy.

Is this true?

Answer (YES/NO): NO